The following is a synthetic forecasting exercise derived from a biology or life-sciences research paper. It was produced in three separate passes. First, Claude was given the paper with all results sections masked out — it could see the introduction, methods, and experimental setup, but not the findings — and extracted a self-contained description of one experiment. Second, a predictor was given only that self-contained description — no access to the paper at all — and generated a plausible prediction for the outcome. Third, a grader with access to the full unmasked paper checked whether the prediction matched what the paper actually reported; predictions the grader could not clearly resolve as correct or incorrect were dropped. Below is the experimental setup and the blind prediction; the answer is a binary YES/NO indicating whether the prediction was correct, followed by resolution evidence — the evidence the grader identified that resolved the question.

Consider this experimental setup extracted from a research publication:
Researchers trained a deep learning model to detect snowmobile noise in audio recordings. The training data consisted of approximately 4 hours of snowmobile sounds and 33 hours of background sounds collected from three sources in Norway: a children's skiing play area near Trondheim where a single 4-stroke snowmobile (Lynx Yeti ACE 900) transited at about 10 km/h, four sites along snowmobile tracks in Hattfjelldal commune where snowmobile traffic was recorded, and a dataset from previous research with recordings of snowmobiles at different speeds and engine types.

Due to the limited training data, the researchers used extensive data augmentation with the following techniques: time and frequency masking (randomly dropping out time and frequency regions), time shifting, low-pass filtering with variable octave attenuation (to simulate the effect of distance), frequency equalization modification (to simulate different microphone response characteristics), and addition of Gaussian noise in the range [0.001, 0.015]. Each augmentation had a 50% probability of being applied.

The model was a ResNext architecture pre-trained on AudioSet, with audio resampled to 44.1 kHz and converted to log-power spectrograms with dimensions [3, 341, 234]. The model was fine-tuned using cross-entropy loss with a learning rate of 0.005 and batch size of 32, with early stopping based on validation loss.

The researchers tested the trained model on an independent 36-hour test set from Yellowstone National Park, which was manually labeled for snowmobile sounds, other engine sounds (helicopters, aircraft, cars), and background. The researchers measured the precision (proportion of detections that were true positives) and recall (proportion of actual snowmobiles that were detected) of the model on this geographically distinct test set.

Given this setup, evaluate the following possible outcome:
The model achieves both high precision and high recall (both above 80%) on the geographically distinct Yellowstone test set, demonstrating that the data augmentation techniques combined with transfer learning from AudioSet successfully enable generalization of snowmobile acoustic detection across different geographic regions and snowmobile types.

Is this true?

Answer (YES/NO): NO